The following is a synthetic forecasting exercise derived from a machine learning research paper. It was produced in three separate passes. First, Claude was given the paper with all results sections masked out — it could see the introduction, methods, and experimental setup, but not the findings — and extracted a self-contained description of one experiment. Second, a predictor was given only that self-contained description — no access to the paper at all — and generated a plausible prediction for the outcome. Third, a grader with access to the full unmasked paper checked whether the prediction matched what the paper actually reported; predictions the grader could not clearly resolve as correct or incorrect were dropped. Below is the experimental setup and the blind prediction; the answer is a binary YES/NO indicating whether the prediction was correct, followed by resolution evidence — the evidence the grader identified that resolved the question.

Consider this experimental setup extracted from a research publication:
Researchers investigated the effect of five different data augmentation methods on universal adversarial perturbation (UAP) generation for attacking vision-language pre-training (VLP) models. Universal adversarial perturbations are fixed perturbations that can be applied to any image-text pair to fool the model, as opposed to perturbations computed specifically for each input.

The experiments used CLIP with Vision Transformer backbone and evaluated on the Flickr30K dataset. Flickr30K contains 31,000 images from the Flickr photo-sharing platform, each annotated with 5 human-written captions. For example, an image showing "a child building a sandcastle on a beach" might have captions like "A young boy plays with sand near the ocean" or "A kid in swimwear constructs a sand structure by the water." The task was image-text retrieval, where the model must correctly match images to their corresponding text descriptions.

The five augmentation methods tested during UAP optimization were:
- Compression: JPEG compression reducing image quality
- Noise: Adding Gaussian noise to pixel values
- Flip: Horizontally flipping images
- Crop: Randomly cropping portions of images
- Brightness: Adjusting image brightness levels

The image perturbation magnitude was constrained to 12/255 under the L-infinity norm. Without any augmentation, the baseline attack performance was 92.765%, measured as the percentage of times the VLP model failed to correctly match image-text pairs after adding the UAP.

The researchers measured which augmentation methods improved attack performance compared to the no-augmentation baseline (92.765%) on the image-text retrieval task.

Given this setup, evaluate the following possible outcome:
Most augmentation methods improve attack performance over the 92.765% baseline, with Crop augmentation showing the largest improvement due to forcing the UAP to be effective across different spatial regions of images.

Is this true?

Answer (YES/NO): NO